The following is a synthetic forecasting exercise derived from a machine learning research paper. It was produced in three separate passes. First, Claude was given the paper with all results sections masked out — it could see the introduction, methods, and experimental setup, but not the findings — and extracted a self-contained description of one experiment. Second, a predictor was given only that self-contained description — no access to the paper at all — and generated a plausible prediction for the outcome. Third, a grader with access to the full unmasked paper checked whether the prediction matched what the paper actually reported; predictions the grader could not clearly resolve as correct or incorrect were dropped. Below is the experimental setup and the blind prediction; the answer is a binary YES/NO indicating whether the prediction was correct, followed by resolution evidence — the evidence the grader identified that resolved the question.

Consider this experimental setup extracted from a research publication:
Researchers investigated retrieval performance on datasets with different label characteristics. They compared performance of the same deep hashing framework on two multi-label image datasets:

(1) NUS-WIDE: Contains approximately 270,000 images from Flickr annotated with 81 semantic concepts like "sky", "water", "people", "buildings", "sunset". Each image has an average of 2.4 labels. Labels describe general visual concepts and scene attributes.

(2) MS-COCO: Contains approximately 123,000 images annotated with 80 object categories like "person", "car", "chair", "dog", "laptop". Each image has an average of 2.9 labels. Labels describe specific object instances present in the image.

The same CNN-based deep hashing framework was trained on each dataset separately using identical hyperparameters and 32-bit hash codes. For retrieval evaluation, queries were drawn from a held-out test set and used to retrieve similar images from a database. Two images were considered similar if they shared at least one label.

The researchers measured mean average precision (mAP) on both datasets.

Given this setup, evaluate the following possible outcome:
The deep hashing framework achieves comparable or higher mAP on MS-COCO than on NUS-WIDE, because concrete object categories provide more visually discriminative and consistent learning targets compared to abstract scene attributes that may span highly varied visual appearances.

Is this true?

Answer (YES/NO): NO